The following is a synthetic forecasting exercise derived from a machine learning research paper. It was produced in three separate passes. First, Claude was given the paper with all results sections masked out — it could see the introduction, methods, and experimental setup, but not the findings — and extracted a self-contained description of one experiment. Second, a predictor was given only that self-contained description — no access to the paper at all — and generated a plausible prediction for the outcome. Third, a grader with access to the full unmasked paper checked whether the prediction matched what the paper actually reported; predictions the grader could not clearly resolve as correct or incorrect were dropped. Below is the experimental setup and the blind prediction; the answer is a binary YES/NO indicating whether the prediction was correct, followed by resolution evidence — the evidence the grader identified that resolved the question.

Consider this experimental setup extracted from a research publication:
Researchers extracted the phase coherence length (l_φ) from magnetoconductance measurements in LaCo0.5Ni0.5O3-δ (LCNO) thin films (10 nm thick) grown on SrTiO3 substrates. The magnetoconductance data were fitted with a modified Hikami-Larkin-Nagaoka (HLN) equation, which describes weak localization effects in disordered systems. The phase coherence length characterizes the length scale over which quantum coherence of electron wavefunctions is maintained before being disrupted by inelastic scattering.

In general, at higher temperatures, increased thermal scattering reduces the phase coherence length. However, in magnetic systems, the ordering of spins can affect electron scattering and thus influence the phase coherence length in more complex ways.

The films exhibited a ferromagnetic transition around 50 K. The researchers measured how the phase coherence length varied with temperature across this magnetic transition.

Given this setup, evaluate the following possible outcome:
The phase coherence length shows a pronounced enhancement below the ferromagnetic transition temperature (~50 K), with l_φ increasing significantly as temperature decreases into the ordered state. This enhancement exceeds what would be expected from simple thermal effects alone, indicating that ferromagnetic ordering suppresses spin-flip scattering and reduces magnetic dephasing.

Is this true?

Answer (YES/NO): NO